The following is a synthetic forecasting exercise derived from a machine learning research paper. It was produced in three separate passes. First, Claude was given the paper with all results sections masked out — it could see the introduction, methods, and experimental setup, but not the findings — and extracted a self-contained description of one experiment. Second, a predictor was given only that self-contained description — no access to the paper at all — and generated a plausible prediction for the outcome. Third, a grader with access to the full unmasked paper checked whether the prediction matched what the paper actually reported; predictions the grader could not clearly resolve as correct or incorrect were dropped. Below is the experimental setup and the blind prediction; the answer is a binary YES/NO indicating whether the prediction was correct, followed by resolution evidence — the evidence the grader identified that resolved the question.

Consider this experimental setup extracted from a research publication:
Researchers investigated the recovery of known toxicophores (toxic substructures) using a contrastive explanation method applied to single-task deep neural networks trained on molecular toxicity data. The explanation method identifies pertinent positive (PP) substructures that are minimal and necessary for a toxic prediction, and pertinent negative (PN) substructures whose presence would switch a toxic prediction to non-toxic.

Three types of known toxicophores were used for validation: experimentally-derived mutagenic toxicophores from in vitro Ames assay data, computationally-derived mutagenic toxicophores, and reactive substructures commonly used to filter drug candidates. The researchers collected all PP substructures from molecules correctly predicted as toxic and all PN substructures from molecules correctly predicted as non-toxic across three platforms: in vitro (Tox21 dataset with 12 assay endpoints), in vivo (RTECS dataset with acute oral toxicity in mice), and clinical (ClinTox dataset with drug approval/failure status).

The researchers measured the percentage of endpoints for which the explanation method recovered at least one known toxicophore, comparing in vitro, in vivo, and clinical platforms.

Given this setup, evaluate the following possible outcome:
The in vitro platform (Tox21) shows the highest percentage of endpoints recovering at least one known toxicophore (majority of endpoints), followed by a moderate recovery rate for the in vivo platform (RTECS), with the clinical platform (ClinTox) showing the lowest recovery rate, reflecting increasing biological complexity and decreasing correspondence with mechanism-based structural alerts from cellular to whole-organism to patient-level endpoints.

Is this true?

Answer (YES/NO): NO